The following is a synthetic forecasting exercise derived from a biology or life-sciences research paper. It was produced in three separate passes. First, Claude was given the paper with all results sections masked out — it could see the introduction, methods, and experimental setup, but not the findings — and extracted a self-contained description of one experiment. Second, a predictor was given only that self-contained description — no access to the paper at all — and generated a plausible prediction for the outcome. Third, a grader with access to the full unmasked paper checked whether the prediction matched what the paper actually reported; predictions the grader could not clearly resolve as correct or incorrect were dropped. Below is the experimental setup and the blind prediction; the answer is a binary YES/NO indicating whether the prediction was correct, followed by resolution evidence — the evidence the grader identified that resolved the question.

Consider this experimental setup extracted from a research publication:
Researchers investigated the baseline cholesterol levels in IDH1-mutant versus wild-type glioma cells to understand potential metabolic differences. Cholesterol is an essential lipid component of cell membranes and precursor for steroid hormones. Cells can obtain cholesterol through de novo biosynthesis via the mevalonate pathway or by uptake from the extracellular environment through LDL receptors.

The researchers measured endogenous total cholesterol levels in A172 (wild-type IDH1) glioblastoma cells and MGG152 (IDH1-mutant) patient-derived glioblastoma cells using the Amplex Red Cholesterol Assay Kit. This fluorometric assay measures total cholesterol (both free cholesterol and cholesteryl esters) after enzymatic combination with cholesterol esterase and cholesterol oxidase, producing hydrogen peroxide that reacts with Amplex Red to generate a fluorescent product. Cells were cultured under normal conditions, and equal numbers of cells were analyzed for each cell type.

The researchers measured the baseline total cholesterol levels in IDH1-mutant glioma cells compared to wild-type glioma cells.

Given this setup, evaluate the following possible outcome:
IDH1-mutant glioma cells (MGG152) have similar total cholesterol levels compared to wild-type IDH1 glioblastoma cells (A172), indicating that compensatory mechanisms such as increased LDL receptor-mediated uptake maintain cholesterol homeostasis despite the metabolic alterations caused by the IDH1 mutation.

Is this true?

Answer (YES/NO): NO